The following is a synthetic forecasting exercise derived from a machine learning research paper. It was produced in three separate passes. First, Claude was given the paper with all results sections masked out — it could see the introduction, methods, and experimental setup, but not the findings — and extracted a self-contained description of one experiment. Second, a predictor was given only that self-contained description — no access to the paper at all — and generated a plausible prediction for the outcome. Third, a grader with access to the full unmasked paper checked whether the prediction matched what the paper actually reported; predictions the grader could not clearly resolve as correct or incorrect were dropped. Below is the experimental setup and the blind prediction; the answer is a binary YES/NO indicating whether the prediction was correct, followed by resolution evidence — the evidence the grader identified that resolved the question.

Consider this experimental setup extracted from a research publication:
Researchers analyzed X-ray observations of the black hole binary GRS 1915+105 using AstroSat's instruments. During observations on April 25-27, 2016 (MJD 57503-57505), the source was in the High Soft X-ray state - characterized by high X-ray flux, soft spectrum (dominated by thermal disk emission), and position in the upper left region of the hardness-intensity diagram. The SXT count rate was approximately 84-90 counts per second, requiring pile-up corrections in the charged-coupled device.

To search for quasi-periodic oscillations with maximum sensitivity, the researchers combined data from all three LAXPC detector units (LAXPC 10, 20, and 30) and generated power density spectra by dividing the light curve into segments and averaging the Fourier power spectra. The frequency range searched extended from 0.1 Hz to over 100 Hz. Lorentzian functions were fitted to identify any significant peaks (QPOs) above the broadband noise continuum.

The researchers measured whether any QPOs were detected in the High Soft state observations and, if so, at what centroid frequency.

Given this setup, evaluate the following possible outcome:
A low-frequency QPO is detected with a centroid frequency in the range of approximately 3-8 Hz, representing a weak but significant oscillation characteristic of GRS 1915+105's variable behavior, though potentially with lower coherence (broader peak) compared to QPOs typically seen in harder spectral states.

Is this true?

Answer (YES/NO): NO